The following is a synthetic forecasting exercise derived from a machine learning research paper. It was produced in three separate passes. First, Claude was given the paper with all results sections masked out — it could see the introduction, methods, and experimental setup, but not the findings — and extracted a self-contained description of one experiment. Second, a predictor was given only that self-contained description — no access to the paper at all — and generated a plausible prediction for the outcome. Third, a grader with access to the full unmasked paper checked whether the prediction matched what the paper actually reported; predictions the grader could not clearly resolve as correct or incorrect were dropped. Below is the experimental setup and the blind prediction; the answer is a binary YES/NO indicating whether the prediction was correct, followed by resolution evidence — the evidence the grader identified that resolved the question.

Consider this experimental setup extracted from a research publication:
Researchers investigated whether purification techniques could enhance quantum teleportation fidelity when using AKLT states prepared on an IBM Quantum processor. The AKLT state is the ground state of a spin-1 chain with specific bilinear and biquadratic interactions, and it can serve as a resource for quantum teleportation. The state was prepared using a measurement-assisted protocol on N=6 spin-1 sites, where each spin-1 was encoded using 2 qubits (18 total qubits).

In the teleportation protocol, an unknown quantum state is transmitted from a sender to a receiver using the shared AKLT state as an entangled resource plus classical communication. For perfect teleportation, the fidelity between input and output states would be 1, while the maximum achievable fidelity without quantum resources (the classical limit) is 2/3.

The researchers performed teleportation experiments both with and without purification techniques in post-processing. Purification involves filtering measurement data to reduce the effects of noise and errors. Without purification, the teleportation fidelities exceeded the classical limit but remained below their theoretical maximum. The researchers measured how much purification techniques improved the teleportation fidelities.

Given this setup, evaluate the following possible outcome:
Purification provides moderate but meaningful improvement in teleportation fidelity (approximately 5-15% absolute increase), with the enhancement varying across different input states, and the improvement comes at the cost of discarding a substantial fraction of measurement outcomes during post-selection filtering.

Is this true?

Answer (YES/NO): NO